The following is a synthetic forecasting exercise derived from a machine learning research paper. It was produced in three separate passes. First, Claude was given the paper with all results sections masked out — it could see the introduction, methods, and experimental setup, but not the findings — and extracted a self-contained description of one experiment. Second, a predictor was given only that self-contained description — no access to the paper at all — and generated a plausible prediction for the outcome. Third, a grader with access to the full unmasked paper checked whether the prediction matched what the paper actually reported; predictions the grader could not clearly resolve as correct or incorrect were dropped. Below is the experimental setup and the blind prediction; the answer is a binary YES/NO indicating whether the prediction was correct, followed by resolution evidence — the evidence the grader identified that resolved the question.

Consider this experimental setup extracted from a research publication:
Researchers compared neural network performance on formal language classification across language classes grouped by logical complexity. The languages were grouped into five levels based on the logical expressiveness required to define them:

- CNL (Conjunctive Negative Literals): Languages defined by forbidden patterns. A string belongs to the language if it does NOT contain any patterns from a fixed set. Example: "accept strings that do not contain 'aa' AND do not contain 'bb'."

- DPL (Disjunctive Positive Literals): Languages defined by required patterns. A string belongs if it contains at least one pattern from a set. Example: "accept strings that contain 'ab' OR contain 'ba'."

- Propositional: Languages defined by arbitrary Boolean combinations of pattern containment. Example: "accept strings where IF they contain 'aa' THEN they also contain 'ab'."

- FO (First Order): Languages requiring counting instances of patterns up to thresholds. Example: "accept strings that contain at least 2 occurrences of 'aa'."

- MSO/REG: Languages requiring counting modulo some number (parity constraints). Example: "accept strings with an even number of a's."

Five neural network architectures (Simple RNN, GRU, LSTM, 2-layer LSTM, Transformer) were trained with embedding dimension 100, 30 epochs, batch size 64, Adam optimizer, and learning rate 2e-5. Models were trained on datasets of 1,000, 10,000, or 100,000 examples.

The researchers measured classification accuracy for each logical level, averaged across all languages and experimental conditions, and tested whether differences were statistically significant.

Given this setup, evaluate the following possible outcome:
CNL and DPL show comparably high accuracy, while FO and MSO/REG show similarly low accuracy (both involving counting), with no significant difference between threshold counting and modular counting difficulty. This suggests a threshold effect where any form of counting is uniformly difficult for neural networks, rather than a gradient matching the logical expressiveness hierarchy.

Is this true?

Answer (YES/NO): NO